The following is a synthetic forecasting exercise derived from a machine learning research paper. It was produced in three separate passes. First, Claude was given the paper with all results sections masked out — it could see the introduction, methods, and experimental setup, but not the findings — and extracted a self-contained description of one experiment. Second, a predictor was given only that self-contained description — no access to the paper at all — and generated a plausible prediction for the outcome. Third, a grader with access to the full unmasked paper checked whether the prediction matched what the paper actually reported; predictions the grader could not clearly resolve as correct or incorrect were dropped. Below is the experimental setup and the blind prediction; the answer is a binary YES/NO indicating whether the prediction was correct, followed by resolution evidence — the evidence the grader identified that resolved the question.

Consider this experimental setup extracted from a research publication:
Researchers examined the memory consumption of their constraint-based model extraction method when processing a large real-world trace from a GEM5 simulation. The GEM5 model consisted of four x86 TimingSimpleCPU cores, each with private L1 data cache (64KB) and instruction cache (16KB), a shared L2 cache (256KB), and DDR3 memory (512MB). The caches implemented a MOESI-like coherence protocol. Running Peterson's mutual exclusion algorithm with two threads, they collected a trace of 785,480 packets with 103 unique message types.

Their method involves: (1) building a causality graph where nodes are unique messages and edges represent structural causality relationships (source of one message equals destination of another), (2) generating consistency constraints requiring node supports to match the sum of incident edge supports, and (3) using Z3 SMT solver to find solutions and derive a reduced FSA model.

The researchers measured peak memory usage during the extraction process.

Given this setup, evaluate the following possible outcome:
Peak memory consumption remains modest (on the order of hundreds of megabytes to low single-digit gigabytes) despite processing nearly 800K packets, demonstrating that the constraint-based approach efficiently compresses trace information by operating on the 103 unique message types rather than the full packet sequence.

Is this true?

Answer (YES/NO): YES